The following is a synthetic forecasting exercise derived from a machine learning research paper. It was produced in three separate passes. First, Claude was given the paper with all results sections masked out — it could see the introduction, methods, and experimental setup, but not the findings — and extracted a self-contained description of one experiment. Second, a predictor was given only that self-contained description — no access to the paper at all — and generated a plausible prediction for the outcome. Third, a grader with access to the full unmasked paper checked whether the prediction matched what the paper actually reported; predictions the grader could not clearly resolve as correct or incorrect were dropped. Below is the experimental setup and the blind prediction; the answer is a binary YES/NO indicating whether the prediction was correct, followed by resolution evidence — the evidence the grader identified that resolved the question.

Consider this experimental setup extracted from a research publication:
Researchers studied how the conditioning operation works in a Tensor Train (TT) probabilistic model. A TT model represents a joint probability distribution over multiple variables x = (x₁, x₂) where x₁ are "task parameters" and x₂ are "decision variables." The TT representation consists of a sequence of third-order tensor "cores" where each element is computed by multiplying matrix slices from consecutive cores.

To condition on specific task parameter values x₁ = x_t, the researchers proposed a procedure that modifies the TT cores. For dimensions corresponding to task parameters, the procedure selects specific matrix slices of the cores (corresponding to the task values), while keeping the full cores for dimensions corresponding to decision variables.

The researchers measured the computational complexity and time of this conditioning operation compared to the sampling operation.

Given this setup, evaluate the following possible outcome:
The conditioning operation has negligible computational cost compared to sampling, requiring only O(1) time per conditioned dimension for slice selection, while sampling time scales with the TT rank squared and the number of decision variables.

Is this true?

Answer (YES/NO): NO